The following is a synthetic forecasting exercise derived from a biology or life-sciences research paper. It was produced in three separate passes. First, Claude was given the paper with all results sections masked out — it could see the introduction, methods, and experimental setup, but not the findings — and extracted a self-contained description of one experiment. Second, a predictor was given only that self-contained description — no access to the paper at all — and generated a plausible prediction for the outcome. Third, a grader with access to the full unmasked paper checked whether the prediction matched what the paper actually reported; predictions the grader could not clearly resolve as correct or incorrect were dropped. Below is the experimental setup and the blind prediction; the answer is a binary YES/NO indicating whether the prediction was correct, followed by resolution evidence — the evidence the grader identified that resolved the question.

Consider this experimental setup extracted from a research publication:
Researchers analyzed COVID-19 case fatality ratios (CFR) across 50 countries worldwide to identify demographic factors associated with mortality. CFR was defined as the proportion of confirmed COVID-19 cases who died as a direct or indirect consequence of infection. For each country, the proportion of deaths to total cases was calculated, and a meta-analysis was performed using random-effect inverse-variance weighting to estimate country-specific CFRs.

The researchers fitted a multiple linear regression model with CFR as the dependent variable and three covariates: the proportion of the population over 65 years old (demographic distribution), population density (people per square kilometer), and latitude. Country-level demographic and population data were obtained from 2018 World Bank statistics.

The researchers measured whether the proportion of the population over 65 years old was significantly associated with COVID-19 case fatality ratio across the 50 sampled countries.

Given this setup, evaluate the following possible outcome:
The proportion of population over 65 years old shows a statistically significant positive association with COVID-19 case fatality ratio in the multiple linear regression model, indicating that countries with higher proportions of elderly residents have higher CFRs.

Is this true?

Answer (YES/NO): YES